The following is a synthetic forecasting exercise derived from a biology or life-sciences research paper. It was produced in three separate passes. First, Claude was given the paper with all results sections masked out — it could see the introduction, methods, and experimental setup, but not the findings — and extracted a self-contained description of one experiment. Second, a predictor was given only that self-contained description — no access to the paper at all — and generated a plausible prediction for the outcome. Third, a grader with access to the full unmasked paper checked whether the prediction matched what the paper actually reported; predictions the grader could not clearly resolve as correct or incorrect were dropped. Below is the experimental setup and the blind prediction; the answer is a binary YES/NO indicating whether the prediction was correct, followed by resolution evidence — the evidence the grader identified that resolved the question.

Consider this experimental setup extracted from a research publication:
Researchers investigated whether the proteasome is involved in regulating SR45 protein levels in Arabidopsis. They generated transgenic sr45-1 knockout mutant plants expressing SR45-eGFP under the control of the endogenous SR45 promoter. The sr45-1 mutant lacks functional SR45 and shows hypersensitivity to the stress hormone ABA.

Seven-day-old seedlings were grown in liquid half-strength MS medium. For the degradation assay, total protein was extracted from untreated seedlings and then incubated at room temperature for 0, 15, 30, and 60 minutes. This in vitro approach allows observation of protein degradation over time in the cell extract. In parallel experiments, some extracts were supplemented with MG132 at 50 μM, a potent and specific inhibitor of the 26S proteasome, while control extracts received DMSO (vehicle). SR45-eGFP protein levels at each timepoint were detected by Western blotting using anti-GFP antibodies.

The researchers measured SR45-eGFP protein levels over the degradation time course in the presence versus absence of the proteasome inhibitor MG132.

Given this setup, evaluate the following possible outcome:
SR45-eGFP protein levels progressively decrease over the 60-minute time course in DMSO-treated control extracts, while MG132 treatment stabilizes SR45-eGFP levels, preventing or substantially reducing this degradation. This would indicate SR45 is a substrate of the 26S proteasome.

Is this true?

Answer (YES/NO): YES